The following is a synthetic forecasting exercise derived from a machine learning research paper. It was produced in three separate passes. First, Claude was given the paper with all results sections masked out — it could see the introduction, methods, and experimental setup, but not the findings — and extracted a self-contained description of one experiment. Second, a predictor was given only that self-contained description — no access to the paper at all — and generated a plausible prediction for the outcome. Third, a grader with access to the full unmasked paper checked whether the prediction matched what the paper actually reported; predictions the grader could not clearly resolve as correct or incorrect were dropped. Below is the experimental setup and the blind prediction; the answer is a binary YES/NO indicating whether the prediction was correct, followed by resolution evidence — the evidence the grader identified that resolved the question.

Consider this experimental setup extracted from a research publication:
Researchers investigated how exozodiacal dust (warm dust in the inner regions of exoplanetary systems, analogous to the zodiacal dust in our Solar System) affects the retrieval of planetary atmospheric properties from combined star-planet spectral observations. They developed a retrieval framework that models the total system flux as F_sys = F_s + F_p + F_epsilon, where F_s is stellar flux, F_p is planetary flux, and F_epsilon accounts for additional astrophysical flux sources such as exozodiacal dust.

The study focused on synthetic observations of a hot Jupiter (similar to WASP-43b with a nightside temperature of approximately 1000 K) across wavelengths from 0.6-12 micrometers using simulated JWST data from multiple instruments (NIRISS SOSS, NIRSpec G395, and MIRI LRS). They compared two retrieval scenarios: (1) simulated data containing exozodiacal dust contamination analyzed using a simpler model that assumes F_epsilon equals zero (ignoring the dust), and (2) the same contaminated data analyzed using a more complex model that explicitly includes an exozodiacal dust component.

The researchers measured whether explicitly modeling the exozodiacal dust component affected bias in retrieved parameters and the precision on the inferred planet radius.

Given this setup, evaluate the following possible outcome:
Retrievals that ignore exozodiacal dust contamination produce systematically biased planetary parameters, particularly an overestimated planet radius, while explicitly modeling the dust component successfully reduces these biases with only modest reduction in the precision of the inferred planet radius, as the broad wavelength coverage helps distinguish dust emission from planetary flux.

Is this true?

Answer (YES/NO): YES